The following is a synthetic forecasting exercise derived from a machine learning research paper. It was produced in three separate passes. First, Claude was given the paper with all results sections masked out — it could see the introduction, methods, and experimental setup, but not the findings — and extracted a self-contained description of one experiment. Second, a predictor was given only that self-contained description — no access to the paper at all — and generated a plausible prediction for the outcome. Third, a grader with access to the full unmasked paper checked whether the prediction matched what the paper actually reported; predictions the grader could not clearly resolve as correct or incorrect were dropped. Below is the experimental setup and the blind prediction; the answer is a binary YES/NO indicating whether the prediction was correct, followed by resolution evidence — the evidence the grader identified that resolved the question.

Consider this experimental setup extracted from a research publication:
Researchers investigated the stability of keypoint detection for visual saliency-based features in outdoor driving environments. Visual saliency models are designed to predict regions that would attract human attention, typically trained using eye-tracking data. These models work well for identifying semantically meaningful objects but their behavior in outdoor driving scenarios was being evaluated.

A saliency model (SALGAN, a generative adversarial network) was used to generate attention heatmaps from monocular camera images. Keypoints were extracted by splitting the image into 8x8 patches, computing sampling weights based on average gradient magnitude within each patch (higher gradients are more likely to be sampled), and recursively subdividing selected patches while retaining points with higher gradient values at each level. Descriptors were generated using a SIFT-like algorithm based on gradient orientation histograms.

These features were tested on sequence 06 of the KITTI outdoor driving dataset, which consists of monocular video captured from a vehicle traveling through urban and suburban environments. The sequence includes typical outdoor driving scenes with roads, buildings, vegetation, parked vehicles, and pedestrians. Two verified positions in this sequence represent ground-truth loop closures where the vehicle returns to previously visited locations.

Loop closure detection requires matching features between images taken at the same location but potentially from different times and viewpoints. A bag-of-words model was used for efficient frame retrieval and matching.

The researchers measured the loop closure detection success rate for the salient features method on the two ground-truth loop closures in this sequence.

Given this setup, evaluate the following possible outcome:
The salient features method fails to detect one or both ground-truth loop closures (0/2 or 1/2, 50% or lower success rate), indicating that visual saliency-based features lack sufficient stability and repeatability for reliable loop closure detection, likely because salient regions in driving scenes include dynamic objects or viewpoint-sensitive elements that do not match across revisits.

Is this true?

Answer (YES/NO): YES